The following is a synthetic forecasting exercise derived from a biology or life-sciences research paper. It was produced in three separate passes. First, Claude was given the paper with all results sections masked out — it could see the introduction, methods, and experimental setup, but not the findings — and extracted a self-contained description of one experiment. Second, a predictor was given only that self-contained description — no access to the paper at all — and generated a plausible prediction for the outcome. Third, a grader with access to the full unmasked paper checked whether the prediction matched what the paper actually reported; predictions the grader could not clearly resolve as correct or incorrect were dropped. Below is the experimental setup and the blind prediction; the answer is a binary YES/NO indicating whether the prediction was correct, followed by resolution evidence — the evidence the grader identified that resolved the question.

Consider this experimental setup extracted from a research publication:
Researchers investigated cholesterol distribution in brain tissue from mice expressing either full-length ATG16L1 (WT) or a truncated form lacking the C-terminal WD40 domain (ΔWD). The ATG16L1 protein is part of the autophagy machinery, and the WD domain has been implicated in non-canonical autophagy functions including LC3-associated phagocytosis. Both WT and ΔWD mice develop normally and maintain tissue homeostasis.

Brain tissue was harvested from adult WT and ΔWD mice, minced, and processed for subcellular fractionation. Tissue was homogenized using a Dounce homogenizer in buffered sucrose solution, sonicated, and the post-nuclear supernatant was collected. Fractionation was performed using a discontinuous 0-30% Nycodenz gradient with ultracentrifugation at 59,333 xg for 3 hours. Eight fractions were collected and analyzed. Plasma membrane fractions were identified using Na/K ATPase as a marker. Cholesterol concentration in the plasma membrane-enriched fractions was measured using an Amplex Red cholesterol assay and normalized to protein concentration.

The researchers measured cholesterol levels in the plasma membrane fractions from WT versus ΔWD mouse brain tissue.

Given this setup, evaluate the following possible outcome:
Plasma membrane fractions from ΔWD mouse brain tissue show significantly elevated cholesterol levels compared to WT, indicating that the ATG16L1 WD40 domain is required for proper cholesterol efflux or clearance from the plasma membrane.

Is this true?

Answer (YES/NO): NO